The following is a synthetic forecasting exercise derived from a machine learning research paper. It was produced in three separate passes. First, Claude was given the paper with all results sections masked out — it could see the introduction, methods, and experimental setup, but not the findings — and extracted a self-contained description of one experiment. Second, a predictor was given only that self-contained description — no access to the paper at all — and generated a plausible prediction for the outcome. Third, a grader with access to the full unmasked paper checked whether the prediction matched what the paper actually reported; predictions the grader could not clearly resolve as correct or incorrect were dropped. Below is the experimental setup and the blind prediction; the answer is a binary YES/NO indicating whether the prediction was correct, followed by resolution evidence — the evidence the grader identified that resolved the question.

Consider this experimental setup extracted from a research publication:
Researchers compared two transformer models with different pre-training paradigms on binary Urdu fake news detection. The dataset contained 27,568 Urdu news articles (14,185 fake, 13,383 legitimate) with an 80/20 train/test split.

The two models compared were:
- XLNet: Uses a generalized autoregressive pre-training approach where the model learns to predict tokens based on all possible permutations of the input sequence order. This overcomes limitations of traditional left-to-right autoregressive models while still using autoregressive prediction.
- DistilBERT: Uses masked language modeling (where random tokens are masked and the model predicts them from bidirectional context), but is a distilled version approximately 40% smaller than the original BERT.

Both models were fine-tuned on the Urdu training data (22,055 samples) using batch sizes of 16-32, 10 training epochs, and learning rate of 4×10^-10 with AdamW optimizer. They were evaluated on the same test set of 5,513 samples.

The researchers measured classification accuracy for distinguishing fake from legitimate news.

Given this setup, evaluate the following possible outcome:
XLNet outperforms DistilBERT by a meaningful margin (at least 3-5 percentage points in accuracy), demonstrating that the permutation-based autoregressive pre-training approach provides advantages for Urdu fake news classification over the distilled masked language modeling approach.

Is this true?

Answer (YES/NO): NO